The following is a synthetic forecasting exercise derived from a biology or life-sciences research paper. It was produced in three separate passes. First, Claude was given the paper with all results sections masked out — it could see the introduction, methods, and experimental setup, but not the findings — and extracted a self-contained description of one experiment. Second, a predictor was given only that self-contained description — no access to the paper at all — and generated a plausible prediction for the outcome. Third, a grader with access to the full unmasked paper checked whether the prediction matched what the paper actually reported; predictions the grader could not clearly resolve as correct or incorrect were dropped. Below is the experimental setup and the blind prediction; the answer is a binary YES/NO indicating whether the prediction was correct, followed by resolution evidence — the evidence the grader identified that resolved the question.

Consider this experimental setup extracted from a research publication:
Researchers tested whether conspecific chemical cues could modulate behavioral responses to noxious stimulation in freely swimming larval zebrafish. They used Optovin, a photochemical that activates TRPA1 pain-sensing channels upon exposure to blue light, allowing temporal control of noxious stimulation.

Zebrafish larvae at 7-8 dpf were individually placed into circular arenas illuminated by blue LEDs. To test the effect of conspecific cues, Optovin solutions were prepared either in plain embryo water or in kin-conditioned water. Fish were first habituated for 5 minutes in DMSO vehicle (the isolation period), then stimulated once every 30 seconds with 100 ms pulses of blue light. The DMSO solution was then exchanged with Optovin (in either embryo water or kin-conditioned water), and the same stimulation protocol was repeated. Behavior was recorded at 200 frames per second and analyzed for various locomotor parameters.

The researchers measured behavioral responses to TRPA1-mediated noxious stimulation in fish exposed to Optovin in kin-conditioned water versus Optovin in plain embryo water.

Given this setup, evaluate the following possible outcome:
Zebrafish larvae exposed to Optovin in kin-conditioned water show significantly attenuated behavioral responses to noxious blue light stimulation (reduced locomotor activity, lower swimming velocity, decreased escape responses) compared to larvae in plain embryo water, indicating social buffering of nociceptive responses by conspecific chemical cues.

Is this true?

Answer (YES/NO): YES